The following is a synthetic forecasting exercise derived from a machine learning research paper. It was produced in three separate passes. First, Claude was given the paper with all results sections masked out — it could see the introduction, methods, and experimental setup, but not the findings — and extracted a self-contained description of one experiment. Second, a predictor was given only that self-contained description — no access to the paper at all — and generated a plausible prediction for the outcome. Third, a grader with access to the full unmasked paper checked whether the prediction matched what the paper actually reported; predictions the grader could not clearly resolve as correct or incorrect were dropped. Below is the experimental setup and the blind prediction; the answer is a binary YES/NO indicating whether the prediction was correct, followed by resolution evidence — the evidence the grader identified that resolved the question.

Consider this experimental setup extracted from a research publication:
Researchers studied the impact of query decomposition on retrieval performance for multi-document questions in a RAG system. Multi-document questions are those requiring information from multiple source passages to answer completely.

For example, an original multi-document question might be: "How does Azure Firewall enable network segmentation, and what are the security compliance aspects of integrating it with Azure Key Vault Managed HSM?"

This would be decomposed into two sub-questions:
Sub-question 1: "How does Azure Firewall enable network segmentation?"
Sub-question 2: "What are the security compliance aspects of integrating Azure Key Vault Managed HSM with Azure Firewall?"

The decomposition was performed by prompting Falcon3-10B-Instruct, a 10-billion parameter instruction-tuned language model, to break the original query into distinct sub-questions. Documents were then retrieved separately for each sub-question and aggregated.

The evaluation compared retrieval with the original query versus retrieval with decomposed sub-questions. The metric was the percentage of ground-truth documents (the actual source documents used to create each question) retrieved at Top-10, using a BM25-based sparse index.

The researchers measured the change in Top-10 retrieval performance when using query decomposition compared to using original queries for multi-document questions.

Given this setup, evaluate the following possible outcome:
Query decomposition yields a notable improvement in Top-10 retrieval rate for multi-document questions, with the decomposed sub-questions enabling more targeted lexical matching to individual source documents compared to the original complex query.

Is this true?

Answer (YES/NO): YES